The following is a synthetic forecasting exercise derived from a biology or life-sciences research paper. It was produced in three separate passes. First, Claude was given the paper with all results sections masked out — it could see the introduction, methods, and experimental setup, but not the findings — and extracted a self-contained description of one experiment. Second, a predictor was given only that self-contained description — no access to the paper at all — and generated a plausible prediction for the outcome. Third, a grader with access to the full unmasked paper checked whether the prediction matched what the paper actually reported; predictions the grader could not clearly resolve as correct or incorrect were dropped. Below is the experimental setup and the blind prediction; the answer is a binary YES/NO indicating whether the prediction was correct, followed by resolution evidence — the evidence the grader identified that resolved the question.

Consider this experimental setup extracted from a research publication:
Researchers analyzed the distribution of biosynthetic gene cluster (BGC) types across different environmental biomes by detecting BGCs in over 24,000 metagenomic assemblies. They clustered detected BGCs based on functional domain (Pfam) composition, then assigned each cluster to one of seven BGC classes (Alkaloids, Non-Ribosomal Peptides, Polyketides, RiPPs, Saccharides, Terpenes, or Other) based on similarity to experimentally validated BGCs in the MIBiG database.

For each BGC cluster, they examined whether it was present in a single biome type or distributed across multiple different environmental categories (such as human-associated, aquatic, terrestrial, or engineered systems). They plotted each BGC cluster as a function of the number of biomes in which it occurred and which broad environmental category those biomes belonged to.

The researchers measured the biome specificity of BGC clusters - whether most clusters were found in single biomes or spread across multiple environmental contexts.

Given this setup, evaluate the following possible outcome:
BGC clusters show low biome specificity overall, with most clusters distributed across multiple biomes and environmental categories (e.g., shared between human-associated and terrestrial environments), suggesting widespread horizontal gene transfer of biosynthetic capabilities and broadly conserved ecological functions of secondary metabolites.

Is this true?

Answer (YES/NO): NO